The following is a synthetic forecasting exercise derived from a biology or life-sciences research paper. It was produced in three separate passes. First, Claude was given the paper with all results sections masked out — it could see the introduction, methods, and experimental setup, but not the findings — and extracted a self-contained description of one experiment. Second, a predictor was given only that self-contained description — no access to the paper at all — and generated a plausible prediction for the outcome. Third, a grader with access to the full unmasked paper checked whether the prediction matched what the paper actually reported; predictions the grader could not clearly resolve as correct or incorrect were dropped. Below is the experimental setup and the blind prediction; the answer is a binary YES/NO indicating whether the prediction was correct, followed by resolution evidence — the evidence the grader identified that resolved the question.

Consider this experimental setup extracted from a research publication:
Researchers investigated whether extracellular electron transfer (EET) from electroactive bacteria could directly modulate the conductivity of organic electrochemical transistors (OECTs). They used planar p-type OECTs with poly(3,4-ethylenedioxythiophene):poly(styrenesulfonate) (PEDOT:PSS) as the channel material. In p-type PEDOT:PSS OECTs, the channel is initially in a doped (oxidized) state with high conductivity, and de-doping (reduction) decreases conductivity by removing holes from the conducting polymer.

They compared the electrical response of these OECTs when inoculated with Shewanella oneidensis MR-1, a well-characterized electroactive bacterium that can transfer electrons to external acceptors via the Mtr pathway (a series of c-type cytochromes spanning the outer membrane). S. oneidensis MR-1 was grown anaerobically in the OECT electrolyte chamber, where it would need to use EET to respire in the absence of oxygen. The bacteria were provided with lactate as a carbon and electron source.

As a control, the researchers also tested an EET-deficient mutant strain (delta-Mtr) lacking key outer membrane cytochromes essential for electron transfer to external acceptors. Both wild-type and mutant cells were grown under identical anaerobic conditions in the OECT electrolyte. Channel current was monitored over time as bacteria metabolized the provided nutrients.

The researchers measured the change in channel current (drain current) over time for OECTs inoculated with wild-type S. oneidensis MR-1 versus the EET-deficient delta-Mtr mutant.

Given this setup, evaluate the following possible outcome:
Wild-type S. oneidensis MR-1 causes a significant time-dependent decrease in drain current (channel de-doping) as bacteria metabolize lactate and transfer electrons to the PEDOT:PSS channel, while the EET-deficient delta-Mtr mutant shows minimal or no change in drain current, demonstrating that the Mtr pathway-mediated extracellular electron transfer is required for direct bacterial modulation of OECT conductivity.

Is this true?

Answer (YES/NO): YES